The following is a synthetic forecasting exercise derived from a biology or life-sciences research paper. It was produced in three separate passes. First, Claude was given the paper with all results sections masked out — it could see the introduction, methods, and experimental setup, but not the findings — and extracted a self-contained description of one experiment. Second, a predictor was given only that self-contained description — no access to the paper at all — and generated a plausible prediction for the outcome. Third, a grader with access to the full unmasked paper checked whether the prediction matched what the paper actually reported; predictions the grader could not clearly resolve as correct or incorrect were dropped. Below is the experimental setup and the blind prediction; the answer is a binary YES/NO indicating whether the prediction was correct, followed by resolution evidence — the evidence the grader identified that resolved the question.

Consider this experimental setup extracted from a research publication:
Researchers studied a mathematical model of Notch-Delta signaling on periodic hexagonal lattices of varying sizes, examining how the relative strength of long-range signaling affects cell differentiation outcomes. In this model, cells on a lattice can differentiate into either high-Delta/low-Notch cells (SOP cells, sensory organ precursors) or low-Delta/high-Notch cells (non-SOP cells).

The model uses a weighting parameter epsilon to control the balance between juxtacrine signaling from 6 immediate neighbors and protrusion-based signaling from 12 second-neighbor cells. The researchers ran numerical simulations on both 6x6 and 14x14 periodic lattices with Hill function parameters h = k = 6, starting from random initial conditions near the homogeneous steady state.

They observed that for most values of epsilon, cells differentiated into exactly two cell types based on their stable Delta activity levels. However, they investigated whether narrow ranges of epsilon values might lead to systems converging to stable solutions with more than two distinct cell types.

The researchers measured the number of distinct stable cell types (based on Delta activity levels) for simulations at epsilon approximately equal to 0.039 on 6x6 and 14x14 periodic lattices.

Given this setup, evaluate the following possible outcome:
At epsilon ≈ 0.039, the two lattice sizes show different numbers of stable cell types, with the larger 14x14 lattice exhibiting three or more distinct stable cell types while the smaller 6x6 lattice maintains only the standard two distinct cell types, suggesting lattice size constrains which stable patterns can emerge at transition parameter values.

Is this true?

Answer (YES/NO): NO